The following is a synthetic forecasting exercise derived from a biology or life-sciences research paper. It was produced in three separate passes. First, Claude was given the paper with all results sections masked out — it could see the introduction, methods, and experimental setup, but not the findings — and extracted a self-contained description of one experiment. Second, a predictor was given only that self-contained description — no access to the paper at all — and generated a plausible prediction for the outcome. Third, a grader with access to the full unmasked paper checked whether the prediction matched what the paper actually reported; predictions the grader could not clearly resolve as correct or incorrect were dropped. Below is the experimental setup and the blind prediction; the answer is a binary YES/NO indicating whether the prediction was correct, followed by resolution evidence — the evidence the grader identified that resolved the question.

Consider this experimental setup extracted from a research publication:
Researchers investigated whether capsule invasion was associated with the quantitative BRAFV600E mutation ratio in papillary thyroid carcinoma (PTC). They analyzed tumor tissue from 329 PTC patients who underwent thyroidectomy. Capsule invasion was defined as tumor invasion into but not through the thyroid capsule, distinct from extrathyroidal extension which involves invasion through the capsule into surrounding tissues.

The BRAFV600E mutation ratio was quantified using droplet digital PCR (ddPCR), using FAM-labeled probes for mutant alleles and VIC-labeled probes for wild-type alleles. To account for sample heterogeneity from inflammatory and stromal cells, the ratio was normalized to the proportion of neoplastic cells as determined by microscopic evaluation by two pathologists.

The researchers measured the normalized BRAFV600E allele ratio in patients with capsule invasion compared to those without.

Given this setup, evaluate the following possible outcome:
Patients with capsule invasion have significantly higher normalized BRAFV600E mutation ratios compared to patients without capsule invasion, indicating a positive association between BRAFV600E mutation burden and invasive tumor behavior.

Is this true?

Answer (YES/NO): YES